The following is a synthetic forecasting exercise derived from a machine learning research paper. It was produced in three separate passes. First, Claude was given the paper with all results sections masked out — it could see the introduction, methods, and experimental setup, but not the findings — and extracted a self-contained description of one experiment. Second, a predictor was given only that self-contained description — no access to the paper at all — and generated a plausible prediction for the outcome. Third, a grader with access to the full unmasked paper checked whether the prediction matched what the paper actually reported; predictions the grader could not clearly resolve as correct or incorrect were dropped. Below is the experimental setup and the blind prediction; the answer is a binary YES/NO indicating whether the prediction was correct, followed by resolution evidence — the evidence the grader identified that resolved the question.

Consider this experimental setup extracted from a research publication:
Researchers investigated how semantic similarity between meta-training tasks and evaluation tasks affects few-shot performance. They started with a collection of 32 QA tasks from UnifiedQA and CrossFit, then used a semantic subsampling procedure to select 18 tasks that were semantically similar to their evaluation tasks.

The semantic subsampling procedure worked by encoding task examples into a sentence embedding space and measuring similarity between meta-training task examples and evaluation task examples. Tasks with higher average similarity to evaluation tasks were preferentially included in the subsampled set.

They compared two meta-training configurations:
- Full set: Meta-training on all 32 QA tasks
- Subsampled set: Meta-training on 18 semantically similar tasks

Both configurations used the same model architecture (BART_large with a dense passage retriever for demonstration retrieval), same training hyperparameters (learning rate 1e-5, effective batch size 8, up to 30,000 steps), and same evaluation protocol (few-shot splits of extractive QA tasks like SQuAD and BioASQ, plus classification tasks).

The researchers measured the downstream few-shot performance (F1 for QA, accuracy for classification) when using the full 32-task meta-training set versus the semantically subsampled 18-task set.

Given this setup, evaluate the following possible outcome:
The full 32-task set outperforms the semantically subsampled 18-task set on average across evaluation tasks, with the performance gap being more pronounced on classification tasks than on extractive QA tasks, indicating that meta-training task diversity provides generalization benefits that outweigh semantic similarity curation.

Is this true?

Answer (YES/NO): NO